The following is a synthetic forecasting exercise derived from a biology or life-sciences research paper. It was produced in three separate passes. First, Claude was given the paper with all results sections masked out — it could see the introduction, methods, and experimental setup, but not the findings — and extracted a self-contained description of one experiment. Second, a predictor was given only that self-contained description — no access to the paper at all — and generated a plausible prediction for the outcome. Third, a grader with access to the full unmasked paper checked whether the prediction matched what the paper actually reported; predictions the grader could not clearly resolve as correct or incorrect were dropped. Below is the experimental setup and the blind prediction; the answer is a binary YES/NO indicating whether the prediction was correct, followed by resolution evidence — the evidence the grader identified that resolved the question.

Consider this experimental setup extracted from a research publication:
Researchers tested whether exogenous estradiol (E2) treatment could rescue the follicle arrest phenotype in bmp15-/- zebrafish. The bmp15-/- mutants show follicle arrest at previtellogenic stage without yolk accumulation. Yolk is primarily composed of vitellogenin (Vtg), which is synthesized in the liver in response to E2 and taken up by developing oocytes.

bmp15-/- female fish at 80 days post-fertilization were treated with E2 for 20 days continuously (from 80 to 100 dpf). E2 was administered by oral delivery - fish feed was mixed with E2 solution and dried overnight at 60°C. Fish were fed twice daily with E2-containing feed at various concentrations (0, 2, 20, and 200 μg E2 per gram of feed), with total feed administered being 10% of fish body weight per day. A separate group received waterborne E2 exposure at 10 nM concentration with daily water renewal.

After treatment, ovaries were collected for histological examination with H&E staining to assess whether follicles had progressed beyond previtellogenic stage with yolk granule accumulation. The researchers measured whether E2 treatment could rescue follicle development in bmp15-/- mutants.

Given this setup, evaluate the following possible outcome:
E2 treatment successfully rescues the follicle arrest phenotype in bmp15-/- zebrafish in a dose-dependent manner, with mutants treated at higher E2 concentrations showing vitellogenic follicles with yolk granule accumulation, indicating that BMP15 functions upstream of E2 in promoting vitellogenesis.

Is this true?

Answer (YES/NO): NO